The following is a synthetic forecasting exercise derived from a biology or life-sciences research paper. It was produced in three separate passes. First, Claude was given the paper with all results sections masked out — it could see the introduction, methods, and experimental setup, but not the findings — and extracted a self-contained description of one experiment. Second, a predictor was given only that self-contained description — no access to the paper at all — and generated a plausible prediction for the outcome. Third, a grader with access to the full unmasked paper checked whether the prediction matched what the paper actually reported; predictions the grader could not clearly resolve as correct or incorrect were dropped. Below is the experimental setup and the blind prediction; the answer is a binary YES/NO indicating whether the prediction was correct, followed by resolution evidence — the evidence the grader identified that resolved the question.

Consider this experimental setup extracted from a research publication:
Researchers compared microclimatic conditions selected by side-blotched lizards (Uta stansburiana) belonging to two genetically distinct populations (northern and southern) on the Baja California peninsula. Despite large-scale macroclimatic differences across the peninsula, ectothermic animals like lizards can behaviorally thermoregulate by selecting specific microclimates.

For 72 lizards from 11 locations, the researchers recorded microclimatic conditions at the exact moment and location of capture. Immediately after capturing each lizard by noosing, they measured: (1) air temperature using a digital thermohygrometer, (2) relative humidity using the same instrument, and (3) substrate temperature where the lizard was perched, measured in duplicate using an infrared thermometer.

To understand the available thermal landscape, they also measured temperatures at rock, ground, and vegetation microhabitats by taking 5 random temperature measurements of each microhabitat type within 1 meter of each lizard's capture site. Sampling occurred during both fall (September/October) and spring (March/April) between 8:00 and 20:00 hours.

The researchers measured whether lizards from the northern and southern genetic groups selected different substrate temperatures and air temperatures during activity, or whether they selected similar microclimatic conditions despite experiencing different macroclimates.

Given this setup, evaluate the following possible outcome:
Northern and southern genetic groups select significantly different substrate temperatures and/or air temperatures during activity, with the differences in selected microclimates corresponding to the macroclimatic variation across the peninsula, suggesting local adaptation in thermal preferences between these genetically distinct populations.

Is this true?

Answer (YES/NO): NO